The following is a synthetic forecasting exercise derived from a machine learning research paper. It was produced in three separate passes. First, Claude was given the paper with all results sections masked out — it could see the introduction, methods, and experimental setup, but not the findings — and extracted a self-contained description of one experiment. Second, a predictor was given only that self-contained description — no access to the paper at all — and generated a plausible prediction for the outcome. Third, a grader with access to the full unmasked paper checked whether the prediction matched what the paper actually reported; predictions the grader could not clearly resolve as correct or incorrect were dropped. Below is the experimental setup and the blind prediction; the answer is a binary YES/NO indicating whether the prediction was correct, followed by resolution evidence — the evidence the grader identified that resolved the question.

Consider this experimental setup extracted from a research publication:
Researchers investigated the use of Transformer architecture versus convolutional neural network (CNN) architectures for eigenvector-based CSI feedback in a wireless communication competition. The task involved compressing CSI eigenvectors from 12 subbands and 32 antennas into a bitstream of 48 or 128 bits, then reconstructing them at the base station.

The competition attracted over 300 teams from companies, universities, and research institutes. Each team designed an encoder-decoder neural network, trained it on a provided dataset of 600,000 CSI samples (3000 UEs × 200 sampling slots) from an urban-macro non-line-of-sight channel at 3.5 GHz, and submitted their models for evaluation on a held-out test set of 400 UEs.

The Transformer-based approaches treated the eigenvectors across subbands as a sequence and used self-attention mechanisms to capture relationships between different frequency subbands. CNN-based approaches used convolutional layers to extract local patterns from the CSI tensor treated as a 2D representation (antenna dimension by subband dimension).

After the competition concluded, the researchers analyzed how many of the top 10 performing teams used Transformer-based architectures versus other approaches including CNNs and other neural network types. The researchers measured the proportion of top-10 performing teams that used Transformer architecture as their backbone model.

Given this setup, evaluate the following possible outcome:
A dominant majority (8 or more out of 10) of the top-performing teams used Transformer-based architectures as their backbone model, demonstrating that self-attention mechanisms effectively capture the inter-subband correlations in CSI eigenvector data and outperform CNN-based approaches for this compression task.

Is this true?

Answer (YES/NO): NO